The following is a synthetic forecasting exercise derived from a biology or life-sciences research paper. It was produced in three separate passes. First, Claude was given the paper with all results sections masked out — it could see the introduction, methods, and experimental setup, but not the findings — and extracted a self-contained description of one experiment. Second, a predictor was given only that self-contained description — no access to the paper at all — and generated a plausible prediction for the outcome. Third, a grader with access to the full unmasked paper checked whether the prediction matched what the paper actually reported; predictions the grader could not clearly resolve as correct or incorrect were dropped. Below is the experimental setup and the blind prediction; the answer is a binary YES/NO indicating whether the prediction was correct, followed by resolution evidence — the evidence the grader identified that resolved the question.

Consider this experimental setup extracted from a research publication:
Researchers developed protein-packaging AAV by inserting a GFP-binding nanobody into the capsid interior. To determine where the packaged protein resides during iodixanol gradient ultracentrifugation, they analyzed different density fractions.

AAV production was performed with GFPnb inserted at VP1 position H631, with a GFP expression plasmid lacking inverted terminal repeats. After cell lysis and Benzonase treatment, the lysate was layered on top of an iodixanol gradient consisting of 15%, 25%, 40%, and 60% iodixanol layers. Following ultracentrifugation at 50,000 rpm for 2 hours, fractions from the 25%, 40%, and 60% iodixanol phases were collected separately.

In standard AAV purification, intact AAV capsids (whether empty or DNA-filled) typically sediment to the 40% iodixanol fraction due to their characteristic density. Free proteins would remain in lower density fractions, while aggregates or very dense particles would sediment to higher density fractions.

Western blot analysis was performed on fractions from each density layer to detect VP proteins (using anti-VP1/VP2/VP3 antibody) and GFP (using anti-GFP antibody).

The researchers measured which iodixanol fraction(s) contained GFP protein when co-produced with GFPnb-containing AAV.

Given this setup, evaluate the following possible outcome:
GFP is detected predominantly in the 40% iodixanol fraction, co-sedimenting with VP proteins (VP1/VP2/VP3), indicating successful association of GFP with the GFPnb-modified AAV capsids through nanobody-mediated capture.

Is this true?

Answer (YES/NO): YES